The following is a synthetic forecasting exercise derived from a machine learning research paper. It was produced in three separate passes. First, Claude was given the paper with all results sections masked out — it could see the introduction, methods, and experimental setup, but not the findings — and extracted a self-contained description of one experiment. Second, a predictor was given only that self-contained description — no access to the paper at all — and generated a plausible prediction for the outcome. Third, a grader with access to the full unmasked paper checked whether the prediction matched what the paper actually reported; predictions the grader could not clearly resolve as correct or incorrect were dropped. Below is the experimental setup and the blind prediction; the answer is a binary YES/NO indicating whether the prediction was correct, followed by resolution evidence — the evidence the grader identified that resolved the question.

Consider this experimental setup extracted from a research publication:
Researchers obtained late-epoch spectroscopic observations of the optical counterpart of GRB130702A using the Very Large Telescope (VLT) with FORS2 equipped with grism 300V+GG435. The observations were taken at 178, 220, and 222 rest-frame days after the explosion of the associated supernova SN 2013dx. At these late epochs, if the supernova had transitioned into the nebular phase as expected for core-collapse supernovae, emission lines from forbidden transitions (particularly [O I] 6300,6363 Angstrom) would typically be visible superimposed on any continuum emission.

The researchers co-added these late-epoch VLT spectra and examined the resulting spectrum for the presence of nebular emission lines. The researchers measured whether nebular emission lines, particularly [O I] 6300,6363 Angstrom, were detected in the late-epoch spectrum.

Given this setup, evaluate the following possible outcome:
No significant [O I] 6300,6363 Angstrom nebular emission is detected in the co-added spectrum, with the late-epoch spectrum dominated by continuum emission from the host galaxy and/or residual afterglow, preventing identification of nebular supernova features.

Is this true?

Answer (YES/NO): YES